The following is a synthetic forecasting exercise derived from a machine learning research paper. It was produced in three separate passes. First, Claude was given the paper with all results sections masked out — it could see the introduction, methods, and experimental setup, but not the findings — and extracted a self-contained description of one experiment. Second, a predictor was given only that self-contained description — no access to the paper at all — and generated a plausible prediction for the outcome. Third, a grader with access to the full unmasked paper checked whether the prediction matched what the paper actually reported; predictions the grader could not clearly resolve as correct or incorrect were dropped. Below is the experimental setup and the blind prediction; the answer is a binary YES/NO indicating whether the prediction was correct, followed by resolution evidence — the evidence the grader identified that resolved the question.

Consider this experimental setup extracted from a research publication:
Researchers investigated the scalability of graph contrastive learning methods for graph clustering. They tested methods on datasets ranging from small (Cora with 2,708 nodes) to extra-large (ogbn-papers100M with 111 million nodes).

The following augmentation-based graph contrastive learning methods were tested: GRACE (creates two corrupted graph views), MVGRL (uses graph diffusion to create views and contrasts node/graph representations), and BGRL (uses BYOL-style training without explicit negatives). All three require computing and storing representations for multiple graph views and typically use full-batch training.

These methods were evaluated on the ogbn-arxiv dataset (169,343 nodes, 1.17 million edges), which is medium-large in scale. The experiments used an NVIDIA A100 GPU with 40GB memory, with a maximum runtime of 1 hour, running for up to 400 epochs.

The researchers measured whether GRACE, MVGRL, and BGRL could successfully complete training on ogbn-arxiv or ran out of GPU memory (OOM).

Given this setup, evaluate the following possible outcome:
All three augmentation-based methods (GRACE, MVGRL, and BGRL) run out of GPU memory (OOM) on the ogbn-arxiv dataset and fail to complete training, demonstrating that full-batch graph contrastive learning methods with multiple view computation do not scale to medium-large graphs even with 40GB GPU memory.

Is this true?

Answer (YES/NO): YES